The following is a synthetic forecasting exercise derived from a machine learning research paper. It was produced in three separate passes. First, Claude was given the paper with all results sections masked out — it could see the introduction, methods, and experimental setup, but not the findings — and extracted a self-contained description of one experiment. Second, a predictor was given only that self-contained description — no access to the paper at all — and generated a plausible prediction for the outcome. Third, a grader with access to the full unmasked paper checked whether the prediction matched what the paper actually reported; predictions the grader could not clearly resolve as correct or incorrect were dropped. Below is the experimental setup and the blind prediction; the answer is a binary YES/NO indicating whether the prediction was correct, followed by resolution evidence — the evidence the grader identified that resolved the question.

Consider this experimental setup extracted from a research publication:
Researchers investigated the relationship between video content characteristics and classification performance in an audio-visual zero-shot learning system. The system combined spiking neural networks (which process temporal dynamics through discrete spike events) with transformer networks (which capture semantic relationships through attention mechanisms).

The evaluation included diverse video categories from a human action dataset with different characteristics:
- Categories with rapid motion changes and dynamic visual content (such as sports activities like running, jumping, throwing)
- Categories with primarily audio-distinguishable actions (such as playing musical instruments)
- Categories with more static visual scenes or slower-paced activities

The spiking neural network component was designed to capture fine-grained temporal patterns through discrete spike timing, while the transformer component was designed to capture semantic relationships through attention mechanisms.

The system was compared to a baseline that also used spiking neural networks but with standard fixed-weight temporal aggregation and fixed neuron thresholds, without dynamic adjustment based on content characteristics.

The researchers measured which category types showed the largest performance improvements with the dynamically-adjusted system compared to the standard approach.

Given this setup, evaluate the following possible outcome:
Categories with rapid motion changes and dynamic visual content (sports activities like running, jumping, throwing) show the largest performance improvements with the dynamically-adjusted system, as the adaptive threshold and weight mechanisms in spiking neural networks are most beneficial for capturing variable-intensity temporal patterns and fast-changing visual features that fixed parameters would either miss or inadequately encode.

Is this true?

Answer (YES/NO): YES